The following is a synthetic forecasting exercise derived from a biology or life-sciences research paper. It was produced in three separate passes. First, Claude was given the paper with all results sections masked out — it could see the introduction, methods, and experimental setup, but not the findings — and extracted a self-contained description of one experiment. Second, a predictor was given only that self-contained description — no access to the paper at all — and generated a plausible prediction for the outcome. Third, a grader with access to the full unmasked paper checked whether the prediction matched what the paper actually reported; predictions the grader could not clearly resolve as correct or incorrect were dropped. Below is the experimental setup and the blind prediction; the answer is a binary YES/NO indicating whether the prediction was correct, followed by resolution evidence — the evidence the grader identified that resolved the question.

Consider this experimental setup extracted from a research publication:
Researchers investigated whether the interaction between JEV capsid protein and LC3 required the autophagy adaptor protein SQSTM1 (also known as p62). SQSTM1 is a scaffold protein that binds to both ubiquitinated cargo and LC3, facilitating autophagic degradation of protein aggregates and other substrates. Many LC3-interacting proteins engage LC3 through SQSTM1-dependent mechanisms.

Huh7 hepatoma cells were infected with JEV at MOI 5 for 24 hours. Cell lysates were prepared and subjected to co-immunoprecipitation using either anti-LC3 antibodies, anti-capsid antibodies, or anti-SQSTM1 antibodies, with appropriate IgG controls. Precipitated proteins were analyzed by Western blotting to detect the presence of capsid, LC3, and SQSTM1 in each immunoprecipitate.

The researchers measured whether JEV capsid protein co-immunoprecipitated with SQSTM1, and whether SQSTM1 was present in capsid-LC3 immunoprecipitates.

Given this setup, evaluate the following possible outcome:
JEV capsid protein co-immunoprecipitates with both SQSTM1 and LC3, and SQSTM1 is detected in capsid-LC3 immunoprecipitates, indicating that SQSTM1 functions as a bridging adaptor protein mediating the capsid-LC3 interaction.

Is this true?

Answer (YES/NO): NO